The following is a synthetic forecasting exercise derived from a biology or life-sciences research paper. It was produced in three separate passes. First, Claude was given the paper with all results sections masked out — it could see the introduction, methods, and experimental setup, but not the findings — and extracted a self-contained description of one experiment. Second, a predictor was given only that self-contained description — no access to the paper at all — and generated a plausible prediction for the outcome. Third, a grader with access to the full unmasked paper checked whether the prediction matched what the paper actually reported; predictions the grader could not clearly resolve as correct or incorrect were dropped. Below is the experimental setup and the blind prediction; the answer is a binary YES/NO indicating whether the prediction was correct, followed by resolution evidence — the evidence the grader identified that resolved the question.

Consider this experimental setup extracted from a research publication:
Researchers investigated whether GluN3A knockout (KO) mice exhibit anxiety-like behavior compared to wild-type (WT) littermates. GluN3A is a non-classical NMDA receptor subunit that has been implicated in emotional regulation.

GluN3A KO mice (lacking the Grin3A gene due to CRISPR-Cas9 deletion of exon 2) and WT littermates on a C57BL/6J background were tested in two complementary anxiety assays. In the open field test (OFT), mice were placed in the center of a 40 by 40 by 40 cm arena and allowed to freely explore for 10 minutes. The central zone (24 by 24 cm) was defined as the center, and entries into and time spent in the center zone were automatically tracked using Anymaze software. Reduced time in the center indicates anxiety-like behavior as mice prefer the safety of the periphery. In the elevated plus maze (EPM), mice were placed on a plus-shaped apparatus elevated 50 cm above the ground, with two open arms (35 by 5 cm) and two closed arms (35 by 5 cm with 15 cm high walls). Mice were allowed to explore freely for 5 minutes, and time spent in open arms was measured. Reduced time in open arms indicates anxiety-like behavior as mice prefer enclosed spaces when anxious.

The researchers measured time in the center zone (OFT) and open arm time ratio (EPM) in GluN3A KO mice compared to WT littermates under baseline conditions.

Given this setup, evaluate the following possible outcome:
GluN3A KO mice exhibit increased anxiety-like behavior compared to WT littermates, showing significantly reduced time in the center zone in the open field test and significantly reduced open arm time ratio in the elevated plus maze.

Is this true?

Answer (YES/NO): NO